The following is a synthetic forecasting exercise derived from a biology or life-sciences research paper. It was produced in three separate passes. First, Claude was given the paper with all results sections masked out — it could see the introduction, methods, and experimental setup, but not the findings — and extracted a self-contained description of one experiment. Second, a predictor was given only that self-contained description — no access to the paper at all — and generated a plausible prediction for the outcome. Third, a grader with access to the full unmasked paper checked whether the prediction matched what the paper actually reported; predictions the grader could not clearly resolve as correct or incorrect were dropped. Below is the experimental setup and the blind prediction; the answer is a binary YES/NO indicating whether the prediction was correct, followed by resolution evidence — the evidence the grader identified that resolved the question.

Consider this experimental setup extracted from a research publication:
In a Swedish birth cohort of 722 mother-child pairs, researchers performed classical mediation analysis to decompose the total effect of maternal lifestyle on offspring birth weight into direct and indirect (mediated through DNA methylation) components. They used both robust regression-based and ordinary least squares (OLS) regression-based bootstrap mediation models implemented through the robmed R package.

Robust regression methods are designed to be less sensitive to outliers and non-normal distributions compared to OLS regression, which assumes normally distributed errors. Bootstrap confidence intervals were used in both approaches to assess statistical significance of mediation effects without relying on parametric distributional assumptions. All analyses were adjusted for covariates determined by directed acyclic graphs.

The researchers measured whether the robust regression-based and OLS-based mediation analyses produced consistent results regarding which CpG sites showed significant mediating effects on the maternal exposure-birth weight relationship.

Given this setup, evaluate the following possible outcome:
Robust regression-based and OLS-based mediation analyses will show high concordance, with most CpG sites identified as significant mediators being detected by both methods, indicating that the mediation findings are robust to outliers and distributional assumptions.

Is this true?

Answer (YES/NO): NO